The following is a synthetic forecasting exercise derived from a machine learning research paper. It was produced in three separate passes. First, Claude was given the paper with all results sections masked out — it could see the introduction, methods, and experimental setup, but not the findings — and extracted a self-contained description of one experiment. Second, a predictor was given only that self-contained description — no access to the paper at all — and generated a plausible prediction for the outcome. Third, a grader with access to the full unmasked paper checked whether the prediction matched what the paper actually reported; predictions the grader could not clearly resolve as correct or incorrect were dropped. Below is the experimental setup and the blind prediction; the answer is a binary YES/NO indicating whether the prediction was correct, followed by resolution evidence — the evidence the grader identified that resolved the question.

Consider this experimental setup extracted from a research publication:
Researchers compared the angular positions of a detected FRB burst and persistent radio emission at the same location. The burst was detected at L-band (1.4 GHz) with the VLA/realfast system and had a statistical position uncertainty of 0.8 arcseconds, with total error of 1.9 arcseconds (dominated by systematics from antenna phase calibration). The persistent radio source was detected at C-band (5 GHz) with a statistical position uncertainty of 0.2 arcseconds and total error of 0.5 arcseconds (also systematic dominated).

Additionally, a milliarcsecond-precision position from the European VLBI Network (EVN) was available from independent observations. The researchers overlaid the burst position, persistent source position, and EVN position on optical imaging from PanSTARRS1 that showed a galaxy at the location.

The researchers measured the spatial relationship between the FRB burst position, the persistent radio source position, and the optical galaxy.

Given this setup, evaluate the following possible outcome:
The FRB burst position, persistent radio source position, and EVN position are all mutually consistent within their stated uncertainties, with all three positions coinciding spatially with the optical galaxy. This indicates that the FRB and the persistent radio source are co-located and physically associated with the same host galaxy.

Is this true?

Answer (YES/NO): YES